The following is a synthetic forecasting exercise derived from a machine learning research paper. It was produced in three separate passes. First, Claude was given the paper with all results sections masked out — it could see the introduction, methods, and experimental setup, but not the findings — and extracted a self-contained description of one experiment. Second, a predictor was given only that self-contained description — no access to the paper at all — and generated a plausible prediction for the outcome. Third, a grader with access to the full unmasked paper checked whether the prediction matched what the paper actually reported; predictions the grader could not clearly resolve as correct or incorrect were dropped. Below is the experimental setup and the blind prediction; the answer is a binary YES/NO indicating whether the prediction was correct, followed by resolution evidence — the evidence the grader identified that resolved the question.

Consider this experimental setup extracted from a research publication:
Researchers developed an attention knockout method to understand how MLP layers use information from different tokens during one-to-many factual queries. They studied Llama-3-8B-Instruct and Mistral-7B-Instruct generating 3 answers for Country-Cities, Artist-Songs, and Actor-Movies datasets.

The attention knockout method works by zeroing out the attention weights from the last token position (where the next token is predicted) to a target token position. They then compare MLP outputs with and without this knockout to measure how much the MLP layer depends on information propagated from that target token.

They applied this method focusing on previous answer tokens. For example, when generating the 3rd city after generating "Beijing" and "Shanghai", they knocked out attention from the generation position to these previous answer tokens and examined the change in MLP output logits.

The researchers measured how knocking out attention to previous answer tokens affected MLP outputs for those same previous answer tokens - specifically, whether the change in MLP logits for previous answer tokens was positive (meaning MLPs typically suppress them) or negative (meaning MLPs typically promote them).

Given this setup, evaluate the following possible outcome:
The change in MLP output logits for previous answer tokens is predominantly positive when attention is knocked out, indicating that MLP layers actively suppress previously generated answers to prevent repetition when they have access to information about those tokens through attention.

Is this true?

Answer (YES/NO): YES